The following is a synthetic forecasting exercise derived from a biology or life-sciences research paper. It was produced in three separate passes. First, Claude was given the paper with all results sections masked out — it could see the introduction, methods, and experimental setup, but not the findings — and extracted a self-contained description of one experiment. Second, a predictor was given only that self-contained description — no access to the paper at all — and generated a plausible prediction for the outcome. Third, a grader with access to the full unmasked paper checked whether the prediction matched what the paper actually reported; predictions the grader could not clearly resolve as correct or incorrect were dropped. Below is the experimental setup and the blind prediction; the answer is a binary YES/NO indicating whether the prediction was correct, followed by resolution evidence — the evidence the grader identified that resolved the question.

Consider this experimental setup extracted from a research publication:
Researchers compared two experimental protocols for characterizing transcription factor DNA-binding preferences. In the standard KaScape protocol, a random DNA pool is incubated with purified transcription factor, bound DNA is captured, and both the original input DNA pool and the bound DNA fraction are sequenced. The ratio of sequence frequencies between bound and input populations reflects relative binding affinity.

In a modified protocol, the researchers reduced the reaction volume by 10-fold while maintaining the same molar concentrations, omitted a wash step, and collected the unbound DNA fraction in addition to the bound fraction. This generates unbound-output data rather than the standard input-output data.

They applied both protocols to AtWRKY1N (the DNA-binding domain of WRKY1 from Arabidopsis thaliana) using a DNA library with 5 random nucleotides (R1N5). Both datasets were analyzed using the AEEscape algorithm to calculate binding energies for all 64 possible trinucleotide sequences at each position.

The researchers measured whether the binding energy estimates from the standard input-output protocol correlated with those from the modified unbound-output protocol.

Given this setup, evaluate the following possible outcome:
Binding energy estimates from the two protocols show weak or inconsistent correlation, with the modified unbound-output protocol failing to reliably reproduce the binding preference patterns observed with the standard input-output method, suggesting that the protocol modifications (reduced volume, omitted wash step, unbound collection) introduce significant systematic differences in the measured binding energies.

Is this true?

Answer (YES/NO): NO